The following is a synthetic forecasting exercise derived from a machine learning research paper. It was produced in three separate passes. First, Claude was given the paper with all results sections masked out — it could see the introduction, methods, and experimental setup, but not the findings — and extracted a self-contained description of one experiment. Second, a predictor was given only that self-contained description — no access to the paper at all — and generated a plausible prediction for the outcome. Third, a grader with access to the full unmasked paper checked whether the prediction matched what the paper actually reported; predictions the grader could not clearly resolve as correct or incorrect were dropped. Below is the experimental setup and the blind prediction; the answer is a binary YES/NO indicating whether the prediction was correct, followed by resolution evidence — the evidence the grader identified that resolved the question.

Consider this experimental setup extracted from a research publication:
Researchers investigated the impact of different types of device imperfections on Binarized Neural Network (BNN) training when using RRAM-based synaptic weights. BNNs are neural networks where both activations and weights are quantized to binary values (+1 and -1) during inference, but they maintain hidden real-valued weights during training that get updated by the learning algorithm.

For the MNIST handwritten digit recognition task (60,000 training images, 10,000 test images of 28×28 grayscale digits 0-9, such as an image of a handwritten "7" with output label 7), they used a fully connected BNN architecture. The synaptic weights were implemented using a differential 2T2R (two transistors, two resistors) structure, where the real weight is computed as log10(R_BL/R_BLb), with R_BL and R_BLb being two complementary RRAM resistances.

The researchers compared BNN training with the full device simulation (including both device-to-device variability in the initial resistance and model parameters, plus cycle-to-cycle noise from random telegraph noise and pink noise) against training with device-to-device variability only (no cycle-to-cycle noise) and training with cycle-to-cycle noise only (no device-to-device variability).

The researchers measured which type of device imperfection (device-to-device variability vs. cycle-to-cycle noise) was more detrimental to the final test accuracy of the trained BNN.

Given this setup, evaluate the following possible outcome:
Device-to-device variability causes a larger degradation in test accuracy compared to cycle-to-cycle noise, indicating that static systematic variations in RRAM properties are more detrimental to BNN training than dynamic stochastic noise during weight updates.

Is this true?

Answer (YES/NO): NO